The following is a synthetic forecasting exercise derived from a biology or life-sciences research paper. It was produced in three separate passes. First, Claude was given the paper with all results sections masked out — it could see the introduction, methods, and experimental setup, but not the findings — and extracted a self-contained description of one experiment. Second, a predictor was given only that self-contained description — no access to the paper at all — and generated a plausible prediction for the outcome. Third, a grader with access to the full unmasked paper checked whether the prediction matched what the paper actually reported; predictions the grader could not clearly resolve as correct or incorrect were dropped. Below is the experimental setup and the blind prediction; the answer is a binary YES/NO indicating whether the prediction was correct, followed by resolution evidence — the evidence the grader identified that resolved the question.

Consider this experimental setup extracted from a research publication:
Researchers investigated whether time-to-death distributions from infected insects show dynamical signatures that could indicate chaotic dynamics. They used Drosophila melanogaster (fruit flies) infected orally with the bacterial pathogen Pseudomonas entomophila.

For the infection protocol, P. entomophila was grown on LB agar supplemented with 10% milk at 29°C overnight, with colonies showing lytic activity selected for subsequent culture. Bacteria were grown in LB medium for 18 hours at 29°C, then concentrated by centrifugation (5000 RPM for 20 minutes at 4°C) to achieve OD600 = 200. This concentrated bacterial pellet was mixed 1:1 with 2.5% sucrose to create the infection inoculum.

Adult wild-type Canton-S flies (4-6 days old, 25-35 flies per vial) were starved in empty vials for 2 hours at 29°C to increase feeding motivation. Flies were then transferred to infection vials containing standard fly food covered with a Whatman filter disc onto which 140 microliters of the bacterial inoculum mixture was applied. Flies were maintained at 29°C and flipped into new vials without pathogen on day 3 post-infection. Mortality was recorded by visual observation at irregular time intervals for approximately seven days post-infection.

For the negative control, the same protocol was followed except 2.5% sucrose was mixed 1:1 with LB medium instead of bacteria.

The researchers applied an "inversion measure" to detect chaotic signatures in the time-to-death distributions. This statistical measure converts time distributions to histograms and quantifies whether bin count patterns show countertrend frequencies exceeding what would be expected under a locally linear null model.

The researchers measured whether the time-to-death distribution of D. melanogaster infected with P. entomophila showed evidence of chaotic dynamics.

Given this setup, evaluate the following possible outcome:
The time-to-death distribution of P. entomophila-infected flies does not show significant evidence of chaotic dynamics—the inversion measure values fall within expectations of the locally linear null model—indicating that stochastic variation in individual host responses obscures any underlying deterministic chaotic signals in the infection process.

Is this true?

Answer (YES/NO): NO